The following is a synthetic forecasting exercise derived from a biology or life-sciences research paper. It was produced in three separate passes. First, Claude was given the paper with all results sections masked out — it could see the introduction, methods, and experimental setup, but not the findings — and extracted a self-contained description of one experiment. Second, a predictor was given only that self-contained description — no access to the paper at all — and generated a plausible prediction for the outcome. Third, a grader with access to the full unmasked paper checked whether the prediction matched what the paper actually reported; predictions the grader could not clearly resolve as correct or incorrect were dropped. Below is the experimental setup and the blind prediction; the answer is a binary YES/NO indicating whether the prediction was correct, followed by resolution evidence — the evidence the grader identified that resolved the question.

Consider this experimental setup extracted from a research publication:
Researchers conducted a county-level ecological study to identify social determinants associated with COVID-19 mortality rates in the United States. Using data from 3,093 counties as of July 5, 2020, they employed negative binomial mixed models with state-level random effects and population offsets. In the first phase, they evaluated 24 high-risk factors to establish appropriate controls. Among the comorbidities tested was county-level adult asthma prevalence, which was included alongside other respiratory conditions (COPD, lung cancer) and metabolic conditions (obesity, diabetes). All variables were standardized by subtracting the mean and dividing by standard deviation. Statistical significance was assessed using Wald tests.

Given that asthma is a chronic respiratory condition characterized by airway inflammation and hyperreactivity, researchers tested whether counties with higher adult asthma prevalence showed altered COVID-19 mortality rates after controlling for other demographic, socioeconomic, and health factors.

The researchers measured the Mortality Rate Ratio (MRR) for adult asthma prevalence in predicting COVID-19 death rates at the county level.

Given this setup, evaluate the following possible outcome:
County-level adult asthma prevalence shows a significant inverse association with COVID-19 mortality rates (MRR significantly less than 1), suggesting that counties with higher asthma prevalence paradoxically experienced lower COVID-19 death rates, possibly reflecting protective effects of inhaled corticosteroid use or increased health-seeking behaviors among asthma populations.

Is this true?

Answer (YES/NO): YES